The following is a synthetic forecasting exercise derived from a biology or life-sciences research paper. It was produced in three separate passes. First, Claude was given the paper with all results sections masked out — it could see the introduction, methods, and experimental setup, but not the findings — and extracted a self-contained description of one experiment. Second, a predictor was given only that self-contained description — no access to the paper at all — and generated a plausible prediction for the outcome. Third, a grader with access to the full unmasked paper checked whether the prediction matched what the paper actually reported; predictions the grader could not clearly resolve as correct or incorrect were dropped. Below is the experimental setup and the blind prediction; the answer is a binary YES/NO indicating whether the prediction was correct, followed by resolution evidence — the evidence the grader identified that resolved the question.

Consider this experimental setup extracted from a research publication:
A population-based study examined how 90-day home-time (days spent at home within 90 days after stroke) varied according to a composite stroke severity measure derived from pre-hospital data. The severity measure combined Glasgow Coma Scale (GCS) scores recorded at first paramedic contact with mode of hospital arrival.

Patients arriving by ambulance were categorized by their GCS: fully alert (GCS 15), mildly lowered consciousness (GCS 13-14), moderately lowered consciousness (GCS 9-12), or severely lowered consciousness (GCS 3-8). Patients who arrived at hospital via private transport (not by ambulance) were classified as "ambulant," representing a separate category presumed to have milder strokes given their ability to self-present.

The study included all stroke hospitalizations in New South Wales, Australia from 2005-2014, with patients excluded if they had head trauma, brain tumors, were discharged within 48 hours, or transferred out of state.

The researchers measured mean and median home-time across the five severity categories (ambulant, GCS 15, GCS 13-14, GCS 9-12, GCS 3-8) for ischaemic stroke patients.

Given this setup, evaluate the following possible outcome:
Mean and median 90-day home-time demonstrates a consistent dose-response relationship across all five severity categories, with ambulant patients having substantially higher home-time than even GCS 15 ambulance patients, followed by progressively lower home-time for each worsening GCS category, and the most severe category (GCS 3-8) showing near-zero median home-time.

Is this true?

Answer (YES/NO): NO